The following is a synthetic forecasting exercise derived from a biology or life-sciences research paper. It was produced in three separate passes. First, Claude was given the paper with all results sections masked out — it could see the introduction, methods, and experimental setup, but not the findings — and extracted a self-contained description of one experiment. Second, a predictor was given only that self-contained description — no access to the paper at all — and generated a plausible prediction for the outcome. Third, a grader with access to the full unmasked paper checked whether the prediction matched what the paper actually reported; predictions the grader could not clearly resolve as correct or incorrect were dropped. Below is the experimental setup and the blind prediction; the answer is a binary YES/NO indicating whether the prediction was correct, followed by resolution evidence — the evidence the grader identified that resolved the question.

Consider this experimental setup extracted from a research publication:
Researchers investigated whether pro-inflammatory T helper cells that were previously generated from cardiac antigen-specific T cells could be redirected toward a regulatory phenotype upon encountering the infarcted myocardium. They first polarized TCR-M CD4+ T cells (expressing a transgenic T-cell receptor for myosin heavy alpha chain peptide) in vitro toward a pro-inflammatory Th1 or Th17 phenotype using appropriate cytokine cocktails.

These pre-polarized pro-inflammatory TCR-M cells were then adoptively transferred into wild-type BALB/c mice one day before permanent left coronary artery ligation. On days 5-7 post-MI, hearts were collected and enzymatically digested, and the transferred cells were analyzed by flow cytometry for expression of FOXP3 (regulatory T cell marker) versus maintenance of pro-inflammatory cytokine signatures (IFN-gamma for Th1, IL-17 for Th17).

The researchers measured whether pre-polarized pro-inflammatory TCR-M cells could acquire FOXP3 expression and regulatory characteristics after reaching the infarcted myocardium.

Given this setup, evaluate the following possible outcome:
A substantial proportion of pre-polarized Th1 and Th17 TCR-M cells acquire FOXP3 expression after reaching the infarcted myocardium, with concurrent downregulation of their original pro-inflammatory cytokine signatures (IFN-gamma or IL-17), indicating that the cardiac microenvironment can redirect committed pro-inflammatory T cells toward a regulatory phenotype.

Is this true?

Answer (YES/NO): NO